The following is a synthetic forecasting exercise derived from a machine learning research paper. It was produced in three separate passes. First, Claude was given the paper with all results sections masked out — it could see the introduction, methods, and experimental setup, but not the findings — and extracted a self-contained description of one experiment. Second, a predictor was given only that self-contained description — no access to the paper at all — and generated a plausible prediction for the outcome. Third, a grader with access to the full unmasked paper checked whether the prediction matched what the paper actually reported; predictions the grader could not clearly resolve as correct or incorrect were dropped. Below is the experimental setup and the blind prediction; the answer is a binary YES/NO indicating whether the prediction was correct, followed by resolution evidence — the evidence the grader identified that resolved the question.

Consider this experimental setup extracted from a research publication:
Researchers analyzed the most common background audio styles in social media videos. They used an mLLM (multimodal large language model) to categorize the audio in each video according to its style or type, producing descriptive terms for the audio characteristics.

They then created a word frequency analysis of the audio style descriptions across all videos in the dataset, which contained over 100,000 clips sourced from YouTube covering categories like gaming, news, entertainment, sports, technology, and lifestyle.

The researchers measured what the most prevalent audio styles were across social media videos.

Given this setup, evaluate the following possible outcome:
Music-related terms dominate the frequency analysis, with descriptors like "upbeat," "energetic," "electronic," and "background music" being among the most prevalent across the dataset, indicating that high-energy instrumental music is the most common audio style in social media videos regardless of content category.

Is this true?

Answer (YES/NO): NO